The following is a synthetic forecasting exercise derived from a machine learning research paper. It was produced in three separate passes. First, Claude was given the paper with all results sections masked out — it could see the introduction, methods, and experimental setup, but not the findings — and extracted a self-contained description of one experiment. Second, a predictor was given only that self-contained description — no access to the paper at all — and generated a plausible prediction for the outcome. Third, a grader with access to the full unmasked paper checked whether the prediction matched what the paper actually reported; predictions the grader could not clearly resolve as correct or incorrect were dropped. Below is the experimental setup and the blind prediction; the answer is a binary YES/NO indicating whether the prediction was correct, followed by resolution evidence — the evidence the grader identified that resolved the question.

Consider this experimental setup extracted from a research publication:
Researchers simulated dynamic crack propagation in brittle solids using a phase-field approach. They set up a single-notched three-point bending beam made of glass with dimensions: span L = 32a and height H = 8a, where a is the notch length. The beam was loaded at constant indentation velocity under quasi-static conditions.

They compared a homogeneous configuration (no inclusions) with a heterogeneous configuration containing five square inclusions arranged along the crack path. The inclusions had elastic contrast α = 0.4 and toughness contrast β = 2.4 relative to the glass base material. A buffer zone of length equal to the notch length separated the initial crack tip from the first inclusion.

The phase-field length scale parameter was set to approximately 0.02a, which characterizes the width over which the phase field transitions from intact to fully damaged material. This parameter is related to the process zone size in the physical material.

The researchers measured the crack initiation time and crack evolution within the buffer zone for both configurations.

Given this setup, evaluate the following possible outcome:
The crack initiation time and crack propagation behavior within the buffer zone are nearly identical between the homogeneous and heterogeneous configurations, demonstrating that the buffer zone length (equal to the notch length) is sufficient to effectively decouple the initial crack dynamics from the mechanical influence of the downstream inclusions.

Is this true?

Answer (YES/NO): YES